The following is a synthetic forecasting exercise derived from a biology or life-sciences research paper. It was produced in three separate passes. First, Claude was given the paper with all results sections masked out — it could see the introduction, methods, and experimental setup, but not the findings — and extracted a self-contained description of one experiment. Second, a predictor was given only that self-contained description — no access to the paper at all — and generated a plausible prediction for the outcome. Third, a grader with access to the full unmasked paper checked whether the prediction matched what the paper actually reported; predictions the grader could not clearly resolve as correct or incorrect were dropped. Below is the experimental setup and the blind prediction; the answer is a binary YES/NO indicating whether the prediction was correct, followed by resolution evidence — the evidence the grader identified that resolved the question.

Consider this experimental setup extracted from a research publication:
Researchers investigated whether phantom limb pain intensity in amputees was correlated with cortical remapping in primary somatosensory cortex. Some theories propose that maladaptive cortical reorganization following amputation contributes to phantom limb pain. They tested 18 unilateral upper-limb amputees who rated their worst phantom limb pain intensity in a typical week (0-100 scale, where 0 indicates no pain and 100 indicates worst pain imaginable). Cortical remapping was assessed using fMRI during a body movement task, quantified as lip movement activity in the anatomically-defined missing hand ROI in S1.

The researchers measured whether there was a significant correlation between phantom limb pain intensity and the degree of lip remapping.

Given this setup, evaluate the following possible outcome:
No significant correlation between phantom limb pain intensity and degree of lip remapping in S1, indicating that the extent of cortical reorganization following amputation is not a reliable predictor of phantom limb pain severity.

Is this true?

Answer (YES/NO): YES